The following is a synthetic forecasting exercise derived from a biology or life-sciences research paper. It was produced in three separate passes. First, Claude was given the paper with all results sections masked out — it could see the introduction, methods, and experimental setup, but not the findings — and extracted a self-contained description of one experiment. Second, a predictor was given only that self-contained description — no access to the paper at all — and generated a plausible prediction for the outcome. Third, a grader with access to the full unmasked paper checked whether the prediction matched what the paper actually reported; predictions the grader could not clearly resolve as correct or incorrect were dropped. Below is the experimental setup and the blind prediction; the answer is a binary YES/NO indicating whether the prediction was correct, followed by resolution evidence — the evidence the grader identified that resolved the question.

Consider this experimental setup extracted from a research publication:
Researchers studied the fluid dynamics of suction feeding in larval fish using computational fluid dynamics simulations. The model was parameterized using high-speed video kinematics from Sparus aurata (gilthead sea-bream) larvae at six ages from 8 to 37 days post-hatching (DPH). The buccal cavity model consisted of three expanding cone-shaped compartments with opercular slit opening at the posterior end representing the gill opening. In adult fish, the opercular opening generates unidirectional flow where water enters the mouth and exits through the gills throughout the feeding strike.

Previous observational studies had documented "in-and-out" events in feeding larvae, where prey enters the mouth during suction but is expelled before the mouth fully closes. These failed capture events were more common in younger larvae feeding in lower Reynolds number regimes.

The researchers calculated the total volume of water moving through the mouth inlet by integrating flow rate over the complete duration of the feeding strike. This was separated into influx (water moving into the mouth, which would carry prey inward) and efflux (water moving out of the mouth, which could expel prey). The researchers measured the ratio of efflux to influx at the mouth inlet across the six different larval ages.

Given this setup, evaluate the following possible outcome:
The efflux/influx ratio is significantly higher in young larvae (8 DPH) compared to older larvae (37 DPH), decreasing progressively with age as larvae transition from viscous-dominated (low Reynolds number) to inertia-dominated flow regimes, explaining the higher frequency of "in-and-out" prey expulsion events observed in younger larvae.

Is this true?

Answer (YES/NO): YES